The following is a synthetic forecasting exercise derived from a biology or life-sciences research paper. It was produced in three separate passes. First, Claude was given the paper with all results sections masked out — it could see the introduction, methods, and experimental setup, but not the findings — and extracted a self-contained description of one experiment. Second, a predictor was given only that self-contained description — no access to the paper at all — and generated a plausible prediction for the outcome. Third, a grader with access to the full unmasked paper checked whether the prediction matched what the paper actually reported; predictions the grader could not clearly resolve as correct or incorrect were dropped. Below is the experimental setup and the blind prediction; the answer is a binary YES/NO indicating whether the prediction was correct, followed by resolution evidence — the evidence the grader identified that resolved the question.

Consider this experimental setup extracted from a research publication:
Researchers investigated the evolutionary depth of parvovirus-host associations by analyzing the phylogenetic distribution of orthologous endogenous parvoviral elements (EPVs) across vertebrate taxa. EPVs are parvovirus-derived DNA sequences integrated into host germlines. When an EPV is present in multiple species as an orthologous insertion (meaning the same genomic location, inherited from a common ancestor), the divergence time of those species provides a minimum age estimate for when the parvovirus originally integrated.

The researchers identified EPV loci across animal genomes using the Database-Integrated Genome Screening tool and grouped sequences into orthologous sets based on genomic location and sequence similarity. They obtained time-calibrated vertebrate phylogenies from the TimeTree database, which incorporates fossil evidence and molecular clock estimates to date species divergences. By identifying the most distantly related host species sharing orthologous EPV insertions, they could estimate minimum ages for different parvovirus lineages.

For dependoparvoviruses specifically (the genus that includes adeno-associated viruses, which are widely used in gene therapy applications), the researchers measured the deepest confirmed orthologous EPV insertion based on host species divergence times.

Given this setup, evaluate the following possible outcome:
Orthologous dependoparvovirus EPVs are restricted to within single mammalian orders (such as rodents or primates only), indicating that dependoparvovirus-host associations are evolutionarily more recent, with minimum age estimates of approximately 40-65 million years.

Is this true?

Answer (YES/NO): NO